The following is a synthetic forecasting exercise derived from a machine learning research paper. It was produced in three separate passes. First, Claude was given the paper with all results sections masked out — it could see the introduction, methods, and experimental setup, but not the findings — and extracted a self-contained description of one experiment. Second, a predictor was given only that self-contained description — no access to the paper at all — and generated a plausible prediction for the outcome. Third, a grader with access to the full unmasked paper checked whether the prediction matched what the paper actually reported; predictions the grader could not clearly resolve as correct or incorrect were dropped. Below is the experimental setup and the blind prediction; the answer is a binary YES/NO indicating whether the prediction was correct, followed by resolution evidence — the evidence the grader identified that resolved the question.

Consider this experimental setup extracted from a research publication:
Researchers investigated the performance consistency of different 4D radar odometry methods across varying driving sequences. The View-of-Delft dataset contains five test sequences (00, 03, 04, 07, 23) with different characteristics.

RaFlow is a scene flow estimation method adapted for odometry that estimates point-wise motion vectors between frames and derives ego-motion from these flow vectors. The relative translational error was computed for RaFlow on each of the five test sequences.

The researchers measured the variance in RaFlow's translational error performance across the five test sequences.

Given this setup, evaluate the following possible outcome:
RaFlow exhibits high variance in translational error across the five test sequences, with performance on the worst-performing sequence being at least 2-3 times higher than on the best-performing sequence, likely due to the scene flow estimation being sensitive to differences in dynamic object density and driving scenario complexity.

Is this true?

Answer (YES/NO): YES